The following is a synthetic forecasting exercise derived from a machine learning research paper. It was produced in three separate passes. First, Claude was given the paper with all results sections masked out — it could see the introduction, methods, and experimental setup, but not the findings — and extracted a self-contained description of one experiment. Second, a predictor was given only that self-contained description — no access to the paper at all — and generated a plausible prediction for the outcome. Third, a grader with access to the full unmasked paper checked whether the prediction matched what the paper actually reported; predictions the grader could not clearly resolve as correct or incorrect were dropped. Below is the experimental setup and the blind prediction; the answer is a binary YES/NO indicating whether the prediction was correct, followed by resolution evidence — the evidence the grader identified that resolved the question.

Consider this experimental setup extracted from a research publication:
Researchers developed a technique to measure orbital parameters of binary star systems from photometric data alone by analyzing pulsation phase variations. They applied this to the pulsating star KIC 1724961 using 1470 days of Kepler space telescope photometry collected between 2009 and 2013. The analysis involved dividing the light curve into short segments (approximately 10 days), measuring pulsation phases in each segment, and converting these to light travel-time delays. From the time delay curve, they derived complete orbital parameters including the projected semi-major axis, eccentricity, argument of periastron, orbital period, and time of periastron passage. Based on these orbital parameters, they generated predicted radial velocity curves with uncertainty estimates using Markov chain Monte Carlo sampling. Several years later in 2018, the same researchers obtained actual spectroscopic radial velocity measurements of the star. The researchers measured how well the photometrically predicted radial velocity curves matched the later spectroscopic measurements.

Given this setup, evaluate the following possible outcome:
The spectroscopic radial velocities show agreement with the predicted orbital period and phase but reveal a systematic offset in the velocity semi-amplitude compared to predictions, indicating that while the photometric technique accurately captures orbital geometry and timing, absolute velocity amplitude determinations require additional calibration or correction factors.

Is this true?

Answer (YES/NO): NO